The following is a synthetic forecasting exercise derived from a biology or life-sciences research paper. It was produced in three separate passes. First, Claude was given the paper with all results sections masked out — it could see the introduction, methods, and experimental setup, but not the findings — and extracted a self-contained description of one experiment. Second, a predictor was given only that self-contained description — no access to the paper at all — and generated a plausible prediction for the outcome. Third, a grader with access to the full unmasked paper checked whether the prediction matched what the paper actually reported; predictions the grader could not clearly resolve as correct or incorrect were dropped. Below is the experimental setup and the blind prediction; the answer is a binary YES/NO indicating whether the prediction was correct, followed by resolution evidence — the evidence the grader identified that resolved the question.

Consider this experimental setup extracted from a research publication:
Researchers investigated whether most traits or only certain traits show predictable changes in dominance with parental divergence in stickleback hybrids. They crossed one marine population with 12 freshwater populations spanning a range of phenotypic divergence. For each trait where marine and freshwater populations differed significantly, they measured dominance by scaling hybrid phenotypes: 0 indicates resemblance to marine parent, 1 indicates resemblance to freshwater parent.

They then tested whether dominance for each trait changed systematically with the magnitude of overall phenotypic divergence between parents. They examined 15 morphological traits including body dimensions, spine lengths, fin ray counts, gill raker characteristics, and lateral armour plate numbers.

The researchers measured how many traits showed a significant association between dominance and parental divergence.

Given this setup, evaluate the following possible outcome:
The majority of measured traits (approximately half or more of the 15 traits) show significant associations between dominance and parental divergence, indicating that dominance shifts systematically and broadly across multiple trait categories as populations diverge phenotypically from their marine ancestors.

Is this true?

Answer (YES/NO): NO